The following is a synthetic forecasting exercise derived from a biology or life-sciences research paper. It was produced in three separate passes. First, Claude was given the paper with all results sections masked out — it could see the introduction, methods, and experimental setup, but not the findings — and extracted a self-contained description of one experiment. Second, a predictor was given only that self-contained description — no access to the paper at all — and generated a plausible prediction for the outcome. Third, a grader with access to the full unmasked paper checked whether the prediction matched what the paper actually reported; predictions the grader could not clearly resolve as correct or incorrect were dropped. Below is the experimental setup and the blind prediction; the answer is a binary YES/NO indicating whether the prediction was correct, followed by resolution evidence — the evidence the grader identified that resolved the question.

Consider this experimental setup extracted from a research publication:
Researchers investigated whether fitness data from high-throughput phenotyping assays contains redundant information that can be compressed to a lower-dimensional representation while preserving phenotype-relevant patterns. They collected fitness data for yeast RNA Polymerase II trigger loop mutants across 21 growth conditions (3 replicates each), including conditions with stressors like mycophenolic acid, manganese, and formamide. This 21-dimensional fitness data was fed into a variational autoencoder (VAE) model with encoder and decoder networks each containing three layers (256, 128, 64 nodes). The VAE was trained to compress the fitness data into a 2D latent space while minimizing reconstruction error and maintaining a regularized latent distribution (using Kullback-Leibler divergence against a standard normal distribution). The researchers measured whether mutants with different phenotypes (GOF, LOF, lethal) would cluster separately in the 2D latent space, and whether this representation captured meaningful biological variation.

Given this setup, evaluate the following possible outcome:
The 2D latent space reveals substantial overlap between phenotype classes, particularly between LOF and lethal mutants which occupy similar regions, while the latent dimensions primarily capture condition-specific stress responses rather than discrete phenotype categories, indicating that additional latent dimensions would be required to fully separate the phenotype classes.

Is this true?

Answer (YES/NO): NO